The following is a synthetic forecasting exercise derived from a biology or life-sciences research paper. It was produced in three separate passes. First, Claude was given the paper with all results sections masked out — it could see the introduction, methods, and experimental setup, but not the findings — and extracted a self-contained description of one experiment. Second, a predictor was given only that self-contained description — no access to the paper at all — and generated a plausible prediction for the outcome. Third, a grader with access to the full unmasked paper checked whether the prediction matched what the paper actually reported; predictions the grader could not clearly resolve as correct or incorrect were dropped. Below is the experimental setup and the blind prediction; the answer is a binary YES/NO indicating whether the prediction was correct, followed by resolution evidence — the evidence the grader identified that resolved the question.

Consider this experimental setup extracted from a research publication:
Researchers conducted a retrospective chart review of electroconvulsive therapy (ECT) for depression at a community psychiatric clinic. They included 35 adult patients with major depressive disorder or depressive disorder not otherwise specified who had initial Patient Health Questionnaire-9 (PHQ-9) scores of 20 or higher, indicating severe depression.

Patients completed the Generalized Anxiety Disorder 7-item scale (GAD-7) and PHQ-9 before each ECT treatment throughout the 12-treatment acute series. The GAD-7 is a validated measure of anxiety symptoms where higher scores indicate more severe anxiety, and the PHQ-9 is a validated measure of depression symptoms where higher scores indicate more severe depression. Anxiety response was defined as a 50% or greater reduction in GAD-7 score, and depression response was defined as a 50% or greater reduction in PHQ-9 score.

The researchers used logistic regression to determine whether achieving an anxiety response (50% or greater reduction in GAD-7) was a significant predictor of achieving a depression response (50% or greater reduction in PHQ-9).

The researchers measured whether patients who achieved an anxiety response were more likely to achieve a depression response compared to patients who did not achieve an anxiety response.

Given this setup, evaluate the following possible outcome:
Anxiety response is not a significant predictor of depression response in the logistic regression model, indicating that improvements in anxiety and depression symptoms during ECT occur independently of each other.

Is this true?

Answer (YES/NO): NO